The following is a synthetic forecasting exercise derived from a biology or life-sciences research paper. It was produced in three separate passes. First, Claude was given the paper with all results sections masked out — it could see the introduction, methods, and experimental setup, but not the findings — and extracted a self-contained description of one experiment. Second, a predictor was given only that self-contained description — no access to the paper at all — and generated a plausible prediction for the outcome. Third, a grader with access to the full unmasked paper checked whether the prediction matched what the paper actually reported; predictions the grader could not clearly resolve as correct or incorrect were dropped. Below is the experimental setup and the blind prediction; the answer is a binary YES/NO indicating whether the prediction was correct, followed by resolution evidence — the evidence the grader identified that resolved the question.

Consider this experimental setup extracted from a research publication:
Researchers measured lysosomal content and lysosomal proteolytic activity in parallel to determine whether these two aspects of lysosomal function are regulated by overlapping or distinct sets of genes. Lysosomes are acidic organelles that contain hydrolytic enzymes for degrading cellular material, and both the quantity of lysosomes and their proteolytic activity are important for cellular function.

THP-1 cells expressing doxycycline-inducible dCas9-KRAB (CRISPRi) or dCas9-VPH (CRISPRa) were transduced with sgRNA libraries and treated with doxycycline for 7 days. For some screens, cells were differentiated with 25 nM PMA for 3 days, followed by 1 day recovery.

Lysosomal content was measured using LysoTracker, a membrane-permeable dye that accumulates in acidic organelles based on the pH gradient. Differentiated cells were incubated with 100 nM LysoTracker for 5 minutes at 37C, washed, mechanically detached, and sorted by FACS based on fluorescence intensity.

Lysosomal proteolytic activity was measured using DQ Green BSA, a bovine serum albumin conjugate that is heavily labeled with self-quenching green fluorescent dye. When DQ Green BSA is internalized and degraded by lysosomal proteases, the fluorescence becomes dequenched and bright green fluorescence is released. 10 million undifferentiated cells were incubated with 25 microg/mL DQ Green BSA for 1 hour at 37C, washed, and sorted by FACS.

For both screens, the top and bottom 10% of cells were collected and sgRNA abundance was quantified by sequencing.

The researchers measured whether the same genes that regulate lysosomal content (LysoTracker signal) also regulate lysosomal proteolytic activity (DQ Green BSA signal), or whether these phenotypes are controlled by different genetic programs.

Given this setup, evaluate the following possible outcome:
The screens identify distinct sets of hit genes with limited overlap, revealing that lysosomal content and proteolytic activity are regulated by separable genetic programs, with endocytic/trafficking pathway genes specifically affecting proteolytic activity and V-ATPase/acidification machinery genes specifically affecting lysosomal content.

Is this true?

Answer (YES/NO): NO